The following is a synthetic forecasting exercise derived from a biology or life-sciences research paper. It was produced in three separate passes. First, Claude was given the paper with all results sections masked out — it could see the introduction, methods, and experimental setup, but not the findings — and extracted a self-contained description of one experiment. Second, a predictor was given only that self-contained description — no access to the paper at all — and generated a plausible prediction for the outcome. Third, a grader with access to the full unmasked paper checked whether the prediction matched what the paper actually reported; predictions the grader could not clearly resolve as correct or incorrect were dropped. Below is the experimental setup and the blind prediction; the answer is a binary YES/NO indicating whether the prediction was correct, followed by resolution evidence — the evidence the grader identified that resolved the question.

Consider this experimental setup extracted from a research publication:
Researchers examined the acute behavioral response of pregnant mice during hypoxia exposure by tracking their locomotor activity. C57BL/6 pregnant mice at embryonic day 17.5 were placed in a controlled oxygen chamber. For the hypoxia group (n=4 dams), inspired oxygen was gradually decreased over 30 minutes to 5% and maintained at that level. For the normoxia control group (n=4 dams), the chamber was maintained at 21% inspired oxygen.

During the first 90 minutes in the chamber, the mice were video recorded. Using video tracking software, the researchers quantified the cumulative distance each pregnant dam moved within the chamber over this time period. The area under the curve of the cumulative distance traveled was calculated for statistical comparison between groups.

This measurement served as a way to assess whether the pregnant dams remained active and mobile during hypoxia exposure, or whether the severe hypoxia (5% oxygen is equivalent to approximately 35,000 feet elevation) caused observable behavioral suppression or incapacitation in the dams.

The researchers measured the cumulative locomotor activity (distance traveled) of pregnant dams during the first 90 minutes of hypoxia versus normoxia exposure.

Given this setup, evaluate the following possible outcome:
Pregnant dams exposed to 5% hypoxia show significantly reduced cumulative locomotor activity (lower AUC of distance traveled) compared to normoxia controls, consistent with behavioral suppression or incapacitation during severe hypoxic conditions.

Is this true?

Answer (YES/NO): YES